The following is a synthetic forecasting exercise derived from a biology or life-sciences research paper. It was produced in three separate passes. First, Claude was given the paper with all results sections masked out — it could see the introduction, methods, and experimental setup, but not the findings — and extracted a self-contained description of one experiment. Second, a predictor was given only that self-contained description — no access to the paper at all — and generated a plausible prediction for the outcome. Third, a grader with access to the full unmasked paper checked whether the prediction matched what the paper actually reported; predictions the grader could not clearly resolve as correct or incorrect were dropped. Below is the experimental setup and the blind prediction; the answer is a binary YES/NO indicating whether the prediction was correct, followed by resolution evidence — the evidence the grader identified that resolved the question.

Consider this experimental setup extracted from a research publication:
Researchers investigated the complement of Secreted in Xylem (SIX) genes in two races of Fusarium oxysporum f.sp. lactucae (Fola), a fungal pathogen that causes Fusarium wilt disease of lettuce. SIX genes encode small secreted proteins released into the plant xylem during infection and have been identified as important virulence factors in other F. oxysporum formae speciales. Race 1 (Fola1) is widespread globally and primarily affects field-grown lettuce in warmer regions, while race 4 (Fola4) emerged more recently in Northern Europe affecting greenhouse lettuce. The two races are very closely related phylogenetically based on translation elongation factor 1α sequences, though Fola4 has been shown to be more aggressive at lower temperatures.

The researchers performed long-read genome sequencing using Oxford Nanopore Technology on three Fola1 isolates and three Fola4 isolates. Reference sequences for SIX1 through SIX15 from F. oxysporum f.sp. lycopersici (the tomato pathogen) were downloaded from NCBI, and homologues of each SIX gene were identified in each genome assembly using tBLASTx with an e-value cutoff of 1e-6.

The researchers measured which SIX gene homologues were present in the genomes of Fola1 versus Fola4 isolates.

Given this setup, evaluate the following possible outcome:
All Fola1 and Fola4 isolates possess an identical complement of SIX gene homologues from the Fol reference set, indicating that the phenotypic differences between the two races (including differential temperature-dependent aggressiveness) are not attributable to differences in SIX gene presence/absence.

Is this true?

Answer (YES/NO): NO